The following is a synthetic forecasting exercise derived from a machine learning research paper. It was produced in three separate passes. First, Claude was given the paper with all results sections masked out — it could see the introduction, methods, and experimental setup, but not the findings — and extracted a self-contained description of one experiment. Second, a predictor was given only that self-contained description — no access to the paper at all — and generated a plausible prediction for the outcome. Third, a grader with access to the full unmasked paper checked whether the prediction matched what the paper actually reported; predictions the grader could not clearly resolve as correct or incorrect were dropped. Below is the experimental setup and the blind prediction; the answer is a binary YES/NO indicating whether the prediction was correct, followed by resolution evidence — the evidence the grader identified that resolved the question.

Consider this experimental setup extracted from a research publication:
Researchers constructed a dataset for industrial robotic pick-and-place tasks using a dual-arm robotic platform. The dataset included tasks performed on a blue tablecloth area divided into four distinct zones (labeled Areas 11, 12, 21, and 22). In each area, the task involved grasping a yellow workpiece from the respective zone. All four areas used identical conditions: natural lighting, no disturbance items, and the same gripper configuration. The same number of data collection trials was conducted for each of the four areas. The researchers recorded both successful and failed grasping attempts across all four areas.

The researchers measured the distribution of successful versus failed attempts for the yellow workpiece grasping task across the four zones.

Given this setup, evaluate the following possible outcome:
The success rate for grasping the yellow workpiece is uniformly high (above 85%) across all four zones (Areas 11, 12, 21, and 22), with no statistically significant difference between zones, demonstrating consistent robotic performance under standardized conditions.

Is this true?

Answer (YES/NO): NO